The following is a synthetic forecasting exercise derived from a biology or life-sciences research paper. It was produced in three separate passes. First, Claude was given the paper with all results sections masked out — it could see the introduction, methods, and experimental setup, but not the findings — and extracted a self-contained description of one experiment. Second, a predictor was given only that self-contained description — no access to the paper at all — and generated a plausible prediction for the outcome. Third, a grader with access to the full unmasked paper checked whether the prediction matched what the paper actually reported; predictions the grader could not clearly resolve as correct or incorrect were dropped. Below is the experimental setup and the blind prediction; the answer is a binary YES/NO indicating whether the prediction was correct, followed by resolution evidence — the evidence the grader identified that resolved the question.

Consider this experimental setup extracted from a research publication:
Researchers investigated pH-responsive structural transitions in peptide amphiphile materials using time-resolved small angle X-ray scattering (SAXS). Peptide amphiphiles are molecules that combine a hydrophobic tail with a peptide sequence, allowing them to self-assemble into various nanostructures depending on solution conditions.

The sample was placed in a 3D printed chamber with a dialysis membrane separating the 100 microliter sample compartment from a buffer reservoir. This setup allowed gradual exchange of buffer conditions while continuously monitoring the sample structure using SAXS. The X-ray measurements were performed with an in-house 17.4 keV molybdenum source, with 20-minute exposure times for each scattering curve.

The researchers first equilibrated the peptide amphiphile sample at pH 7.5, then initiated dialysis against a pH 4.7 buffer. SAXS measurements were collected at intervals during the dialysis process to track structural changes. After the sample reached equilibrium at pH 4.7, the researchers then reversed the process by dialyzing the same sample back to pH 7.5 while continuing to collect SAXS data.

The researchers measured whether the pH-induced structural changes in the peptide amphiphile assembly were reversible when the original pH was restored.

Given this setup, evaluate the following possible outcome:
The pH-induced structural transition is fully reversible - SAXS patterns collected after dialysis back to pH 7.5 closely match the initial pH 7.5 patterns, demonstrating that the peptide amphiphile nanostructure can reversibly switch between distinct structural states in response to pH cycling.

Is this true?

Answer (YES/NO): YES